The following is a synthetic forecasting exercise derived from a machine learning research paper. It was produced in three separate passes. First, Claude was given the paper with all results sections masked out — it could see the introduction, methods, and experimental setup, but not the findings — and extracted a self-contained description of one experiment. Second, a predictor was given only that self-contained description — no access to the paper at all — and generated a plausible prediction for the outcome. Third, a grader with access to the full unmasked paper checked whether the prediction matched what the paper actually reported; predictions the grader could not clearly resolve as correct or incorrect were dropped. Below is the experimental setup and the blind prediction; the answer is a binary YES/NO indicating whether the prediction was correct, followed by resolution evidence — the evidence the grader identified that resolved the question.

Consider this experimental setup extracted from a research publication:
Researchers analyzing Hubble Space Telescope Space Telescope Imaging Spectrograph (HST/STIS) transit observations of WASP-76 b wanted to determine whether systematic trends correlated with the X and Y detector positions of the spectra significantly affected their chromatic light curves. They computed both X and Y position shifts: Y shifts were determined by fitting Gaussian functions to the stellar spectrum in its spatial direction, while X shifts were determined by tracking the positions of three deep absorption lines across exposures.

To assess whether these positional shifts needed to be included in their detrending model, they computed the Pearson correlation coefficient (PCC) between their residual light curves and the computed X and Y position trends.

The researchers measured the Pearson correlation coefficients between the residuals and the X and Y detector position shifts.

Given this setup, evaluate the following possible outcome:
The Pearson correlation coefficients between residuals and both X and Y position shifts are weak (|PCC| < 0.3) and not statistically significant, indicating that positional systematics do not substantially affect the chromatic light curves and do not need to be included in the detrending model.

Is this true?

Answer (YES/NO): YES